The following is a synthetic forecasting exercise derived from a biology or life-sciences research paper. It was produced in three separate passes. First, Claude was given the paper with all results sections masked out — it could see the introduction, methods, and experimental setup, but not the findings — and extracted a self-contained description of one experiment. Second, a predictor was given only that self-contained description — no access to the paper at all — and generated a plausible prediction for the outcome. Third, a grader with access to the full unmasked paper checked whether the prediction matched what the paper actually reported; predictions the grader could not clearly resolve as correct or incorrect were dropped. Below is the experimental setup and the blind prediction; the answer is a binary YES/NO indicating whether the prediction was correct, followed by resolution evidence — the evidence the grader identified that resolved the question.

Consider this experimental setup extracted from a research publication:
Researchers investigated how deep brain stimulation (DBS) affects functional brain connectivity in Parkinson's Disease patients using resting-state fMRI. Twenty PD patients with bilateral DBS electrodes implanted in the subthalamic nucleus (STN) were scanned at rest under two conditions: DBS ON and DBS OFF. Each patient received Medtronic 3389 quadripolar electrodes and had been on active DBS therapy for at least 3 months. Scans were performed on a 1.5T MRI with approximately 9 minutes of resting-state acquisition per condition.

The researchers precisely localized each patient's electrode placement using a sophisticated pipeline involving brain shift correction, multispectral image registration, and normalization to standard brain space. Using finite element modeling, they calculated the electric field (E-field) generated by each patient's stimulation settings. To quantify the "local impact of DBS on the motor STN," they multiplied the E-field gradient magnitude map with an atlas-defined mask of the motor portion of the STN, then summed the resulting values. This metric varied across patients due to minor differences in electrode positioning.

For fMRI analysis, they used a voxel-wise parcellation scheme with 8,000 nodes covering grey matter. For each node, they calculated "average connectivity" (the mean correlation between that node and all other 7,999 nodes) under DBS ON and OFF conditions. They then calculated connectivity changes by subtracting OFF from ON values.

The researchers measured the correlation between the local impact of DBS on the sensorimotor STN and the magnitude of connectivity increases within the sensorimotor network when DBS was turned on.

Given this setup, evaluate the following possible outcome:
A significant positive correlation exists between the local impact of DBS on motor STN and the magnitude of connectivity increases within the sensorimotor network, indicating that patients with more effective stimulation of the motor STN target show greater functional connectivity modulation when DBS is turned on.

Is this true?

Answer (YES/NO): YES